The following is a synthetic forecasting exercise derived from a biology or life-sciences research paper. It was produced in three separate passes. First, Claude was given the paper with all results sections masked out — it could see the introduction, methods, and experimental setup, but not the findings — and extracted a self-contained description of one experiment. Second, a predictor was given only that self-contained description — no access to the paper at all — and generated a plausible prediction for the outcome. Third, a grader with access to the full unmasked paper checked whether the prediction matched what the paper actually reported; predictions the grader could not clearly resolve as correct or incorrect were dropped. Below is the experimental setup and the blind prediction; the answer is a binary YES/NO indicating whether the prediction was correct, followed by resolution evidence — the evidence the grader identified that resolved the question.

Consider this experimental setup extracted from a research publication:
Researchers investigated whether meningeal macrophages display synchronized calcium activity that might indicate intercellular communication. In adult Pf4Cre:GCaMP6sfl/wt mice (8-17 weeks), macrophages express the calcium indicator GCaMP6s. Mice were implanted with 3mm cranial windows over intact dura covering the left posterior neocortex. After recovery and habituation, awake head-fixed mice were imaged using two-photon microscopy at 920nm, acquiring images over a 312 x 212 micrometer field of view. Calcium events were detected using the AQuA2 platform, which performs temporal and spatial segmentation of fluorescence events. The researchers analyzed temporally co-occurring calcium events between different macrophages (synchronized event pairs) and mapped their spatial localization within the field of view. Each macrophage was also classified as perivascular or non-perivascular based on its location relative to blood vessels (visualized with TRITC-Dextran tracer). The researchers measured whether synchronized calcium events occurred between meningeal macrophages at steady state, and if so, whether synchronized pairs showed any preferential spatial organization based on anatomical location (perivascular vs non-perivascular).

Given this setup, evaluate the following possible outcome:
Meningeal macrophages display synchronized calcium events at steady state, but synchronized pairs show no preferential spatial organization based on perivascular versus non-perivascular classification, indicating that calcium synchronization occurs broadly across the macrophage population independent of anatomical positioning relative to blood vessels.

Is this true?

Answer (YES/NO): YES